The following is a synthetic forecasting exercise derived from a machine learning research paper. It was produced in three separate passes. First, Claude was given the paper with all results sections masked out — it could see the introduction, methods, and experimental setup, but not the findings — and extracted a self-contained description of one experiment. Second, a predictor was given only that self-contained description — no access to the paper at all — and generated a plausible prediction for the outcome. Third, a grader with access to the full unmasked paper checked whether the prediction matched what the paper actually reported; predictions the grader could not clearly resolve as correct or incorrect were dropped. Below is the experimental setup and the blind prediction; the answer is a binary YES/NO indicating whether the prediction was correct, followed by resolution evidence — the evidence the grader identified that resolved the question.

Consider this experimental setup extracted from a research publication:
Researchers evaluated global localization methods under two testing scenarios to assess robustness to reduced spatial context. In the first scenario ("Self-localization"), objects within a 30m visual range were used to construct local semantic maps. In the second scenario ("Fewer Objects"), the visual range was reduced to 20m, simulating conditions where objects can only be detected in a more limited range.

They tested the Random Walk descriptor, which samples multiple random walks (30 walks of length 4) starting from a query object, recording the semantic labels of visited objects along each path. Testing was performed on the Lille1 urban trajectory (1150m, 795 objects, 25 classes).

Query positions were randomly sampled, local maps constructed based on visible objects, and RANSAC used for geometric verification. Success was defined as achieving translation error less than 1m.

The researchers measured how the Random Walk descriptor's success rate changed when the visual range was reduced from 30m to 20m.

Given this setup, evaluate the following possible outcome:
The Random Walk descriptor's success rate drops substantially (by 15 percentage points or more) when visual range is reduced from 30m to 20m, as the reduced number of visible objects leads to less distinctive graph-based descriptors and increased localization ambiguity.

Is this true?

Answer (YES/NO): NO